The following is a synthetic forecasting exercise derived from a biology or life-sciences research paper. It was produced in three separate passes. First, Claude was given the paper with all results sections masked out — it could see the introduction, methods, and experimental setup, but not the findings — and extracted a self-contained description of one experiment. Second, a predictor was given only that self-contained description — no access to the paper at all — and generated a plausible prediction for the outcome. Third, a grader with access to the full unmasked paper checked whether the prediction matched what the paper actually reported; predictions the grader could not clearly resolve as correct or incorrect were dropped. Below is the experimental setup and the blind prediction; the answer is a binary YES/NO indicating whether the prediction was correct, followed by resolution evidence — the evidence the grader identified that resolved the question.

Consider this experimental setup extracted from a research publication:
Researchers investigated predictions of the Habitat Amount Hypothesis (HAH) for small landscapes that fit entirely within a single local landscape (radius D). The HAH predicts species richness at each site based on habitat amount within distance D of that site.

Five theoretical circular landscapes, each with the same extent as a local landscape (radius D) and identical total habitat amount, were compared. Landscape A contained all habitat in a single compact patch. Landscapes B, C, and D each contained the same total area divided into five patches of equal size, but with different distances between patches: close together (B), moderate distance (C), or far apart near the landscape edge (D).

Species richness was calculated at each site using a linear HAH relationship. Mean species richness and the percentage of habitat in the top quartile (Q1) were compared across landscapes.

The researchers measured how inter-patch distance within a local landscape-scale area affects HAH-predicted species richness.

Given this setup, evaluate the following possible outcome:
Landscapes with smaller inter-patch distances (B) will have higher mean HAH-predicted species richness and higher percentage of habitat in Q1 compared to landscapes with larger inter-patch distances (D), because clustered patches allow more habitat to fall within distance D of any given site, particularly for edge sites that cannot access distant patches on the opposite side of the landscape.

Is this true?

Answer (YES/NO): YES